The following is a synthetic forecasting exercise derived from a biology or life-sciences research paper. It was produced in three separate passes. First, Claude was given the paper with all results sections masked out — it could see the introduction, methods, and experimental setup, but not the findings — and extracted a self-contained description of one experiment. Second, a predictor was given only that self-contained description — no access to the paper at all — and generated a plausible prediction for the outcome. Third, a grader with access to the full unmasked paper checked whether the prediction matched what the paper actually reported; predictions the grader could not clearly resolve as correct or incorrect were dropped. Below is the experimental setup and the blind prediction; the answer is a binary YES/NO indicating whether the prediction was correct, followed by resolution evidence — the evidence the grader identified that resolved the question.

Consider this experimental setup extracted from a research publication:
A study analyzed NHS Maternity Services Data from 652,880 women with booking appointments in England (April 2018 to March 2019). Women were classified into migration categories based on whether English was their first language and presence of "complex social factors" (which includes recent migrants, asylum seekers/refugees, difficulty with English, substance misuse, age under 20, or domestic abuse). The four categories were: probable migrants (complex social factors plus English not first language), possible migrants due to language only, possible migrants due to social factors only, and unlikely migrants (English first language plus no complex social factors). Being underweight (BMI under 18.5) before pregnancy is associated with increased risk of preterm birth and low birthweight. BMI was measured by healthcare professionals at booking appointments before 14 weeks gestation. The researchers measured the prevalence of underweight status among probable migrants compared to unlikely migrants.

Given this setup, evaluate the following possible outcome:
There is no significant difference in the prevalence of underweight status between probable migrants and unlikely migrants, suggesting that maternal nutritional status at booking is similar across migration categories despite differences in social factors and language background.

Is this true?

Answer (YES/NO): NO